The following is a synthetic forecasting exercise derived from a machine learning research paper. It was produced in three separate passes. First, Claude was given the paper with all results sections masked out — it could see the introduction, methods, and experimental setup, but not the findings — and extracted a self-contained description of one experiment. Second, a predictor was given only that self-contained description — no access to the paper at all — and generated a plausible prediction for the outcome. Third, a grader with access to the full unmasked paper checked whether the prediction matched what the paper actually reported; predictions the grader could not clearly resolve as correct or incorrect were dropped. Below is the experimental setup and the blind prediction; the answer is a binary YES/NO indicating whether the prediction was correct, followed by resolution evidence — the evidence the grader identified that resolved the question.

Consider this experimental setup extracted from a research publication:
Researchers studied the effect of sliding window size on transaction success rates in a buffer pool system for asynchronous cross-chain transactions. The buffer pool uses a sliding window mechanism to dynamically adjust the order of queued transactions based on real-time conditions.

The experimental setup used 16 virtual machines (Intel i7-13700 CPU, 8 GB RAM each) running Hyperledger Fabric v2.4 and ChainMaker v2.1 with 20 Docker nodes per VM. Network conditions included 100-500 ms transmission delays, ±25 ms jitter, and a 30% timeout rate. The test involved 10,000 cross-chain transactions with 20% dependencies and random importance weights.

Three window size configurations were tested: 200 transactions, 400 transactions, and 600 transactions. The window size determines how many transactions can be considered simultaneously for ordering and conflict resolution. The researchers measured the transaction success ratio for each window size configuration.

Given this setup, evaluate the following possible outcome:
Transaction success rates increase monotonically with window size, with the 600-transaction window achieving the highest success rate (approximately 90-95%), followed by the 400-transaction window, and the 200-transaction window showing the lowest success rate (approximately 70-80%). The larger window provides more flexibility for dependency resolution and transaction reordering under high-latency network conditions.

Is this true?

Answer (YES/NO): NO